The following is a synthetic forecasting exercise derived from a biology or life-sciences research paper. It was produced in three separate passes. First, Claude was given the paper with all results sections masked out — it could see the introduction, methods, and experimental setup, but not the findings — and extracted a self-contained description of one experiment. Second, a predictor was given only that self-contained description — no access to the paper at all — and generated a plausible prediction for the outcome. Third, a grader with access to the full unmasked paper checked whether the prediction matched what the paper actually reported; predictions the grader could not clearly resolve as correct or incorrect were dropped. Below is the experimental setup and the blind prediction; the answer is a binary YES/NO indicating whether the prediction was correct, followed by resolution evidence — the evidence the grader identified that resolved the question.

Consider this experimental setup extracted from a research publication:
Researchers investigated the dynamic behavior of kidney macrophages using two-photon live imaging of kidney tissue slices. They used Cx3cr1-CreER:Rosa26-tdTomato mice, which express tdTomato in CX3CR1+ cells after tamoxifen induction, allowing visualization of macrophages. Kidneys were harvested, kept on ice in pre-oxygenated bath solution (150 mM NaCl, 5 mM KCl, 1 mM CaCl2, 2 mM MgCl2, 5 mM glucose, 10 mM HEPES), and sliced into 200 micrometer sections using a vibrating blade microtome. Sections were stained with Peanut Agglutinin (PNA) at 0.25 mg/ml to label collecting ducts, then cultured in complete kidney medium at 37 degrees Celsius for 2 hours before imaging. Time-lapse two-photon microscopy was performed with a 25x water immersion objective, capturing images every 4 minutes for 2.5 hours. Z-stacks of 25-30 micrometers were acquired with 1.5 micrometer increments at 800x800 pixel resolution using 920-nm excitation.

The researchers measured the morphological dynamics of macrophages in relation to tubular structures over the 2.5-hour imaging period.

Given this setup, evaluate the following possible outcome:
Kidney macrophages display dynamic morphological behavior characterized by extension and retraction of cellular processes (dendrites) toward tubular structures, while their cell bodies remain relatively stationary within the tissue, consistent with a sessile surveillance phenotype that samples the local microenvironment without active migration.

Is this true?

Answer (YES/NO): YES